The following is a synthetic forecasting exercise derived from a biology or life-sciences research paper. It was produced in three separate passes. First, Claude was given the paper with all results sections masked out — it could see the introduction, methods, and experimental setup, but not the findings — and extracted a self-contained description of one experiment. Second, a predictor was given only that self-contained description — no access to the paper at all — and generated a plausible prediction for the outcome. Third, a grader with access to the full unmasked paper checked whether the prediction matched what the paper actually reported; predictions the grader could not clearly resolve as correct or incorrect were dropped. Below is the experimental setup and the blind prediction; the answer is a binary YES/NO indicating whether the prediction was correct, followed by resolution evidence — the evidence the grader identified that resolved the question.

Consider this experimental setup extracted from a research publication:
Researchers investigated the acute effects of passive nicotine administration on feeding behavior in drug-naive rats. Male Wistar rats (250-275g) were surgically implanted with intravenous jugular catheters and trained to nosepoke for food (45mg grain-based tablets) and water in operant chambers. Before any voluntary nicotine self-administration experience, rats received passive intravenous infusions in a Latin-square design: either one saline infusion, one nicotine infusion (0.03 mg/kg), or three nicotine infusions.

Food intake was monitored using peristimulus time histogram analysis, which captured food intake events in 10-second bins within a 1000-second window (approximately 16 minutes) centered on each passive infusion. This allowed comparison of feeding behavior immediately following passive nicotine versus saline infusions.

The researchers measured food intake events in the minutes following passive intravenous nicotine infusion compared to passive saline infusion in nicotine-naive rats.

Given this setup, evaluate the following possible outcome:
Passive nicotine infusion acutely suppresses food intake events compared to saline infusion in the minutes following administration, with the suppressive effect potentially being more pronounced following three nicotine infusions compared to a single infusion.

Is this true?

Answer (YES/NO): NO